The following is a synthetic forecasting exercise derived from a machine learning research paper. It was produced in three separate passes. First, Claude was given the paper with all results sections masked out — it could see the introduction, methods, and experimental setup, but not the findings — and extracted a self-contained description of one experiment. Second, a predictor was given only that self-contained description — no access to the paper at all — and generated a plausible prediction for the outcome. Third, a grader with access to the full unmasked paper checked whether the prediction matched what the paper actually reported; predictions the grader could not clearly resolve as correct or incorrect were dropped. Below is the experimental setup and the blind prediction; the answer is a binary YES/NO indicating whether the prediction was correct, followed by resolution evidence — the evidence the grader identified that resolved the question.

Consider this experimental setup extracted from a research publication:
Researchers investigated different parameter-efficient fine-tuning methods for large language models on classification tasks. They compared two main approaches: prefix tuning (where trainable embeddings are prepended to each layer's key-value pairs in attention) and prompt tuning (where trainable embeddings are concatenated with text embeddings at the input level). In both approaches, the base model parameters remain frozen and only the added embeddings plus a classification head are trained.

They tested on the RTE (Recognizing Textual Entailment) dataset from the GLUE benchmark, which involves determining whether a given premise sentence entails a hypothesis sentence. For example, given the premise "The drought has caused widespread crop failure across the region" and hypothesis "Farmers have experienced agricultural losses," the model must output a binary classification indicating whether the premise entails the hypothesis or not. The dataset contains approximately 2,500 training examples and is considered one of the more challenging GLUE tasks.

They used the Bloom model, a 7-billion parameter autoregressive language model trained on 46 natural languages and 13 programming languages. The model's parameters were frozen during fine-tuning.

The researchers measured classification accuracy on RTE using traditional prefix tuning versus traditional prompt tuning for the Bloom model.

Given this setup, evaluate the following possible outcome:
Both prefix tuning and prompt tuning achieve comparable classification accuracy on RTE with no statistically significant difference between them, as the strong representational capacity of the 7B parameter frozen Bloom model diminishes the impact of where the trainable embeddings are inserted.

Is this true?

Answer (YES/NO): NO